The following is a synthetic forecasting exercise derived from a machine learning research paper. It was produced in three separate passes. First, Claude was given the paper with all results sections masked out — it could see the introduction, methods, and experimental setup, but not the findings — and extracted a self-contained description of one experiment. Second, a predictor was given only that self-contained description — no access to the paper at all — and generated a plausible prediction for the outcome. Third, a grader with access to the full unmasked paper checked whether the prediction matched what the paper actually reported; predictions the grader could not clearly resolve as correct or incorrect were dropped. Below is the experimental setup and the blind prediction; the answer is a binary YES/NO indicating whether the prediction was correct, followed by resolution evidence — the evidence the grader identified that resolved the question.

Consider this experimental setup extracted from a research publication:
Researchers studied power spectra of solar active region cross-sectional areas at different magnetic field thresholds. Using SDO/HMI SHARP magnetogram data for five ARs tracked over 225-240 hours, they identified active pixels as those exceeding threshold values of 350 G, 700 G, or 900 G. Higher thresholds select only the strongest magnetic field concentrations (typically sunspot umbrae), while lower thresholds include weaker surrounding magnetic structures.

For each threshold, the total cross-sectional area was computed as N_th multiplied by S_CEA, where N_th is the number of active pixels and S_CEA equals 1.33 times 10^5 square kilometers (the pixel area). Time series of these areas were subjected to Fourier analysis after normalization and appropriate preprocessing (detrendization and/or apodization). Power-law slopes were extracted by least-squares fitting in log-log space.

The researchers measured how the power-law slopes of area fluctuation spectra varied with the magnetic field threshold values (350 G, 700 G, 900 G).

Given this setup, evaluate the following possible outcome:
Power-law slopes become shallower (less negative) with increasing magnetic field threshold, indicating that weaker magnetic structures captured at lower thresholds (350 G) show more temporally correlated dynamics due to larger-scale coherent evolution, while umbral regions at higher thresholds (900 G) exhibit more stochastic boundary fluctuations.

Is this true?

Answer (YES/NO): NO